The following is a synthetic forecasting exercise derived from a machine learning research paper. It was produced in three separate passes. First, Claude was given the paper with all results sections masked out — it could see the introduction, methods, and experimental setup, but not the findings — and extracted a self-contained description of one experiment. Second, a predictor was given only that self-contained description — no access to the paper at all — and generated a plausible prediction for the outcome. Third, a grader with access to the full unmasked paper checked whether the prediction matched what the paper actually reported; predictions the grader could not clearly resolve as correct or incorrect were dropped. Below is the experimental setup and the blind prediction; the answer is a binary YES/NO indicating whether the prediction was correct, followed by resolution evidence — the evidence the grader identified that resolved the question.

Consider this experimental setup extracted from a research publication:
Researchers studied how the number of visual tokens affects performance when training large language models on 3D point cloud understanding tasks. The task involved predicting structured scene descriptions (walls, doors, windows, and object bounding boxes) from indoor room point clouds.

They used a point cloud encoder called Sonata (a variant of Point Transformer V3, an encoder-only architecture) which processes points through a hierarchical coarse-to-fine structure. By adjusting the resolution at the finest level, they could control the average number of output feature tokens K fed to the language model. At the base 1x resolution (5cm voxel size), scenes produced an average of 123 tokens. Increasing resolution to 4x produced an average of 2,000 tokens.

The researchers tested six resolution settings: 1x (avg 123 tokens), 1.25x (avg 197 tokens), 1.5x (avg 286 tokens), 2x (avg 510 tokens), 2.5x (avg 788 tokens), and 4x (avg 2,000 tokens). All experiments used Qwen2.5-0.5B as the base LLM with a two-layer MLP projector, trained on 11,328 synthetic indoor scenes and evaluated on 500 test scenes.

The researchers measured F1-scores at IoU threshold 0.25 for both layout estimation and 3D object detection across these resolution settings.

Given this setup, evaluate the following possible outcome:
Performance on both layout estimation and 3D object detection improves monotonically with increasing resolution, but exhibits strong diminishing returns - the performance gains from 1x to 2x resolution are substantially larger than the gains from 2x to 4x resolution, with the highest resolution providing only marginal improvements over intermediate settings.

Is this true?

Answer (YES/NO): NO